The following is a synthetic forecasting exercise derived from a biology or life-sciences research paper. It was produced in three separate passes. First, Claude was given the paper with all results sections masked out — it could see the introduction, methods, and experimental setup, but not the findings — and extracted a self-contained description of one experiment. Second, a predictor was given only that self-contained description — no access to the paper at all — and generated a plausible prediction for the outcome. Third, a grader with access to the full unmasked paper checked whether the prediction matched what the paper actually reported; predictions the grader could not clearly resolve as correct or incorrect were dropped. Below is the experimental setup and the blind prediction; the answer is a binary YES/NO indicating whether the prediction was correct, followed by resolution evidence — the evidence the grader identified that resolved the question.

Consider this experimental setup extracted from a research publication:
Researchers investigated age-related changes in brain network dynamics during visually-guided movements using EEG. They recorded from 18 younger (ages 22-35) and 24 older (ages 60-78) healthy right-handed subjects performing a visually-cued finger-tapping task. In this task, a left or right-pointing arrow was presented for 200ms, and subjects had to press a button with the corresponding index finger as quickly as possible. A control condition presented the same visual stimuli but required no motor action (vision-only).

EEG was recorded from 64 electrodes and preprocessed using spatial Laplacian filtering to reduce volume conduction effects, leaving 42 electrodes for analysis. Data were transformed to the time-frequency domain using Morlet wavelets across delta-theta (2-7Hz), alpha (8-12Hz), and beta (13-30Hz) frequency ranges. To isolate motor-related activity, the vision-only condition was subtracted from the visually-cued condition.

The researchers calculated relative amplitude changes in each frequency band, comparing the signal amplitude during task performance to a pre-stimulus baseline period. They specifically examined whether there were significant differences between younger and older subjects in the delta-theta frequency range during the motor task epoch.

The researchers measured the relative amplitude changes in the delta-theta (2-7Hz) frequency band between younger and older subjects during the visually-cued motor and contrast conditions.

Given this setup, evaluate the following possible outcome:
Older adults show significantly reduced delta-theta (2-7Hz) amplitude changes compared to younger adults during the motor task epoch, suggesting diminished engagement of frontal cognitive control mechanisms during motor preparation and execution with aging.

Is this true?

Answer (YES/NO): NO